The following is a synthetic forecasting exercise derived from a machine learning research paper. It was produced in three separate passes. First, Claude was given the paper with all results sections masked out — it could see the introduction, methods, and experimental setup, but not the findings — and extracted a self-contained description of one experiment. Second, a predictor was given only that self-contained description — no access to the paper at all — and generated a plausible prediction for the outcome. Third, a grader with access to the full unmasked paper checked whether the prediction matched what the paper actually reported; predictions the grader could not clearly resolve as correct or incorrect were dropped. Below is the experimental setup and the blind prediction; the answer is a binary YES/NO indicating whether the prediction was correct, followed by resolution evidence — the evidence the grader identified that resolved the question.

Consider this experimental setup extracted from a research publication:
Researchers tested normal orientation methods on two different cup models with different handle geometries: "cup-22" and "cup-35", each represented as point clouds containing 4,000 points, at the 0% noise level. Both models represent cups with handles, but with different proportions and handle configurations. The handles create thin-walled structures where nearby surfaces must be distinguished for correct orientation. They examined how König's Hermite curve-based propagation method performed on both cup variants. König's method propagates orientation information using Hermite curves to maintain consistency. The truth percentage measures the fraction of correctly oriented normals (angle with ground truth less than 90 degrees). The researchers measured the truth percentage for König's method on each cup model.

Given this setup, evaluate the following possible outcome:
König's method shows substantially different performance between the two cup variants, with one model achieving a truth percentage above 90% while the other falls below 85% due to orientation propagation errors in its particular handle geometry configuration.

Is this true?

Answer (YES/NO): NO